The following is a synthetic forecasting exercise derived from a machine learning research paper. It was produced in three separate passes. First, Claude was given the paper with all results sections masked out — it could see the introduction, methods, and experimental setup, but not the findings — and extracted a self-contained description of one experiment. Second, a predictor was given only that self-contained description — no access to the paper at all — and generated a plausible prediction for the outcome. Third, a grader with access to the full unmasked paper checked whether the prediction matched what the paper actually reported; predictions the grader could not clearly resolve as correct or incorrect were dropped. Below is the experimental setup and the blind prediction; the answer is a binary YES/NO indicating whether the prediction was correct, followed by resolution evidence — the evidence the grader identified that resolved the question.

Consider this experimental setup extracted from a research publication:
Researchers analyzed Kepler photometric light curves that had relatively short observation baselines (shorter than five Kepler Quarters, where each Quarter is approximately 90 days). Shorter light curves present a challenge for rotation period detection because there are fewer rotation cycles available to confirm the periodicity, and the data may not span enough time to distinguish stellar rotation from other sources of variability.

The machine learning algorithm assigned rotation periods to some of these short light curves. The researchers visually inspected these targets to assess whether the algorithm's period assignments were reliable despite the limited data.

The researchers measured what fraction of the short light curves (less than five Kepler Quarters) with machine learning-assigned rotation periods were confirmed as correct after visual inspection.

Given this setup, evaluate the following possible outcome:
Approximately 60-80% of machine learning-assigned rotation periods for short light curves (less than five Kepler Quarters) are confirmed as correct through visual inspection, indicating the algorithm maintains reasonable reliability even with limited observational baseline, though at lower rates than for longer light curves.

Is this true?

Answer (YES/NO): NO